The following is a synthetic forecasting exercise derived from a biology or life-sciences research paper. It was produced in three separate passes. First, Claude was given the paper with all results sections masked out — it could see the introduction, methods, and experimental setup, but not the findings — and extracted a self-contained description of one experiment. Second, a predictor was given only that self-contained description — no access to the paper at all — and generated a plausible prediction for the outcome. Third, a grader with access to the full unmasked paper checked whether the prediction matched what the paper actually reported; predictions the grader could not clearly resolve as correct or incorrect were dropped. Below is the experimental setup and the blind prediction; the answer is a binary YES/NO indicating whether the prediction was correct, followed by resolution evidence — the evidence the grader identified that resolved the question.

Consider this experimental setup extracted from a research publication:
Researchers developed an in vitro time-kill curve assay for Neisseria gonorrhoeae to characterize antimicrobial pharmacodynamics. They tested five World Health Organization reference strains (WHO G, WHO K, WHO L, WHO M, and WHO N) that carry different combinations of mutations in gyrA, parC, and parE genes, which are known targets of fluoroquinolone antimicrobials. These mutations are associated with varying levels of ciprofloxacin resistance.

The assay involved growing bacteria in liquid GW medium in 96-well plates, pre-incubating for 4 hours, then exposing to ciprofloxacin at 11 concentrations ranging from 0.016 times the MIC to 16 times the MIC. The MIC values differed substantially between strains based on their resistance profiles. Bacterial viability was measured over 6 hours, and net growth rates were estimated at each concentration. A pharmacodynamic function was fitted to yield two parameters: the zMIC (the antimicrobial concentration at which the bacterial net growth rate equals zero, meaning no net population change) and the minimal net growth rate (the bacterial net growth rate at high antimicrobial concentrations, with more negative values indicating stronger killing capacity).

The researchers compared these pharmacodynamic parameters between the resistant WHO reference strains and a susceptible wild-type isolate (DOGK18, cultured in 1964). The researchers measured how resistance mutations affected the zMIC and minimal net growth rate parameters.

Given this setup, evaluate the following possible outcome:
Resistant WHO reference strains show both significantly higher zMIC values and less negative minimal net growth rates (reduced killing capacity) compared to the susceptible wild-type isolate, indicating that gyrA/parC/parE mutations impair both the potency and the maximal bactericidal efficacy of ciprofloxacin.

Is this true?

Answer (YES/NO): YES